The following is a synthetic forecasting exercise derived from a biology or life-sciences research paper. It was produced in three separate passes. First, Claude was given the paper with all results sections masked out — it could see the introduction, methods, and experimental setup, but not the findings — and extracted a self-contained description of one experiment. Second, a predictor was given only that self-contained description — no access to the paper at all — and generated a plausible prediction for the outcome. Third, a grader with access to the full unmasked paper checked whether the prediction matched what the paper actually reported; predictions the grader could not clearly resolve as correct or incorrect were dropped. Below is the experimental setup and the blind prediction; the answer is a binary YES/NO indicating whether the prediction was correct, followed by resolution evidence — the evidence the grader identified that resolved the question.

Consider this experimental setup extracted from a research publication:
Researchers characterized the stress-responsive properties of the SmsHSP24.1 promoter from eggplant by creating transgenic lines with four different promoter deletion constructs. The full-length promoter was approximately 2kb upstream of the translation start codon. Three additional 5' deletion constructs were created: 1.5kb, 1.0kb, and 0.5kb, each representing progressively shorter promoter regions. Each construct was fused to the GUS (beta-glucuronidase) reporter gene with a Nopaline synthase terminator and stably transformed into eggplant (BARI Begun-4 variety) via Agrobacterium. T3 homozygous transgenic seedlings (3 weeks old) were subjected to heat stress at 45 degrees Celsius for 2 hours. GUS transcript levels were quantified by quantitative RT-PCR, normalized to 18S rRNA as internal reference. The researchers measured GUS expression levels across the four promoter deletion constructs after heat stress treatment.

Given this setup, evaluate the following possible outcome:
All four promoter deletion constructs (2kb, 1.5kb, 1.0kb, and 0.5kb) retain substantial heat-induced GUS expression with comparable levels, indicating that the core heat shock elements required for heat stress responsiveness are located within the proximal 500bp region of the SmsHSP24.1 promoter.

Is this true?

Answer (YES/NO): NO